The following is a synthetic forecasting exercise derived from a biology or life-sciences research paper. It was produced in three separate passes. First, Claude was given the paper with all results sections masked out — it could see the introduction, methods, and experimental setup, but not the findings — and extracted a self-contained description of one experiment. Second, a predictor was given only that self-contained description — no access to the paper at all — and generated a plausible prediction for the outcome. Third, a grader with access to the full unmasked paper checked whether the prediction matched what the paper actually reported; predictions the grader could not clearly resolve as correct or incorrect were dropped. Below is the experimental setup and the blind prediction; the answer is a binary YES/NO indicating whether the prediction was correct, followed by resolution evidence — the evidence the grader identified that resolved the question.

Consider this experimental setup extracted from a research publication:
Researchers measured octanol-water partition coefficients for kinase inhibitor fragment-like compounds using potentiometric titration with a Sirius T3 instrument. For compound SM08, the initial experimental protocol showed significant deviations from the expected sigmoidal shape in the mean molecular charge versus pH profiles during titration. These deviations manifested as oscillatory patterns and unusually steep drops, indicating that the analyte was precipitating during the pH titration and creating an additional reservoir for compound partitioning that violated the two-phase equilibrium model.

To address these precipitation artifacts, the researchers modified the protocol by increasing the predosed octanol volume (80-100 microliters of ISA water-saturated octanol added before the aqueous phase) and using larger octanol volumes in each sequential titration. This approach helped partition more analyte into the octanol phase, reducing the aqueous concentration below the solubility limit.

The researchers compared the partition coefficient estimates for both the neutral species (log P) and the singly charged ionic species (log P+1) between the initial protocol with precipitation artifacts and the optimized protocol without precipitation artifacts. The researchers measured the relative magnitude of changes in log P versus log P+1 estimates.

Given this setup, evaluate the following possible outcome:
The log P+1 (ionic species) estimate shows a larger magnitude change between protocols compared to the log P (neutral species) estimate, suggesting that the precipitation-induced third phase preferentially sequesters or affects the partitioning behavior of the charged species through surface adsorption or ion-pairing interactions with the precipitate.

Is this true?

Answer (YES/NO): YES